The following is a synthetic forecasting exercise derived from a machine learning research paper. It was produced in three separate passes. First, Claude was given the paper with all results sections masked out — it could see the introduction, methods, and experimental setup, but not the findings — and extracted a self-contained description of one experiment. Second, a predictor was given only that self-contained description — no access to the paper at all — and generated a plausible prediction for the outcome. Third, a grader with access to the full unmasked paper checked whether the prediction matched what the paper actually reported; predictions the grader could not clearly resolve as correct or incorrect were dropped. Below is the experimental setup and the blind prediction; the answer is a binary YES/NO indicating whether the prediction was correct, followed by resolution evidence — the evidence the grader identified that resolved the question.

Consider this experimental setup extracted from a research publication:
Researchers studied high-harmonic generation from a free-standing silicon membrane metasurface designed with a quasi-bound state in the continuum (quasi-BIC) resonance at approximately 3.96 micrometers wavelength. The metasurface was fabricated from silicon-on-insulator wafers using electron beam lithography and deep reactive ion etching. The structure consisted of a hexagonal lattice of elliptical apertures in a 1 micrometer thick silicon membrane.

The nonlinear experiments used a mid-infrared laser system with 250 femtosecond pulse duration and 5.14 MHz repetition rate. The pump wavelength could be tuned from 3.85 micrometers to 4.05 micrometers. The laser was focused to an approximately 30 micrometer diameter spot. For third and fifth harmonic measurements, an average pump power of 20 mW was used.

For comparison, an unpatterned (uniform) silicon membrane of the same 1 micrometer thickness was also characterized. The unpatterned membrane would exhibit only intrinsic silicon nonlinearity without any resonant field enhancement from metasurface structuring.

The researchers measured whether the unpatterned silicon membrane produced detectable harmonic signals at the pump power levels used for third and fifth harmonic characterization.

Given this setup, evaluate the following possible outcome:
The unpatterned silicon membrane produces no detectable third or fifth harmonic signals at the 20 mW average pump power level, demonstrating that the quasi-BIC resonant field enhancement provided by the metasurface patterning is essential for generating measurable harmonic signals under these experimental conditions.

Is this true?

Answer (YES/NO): NO